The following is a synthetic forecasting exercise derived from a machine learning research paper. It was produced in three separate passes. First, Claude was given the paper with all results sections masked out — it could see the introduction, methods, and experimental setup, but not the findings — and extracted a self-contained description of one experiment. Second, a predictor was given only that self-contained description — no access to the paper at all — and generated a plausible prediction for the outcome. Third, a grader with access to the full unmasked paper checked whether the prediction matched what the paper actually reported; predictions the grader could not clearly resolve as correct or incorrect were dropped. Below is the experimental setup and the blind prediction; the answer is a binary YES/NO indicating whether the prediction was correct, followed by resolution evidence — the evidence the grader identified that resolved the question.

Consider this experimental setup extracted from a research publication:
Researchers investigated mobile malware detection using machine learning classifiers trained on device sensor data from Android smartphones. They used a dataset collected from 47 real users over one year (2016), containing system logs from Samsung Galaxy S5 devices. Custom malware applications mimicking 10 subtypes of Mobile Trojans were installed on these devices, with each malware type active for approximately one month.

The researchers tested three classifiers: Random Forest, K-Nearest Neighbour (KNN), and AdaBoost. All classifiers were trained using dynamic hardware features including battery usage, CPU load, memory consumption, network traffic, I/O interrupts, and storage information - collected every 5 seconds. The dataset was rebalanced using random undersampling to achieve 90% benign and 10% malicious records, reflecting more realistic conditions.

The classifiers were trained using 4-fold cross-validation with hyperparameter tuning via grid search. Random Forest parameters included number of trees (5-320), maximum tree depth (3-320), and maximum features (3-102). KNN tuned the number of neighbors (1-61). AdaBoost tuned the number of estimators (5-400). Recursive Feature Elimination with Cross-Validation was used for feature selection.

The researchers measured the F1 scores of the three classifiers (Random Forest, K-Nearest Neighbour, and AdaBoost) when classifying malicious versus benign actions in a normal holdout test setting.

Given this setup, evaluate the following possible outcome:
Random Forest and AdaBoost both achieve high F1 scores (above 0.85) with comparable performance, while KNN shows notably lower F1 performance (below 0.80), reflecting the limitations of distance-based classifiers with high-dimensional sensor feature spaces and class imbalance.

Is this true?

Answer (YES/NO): NO